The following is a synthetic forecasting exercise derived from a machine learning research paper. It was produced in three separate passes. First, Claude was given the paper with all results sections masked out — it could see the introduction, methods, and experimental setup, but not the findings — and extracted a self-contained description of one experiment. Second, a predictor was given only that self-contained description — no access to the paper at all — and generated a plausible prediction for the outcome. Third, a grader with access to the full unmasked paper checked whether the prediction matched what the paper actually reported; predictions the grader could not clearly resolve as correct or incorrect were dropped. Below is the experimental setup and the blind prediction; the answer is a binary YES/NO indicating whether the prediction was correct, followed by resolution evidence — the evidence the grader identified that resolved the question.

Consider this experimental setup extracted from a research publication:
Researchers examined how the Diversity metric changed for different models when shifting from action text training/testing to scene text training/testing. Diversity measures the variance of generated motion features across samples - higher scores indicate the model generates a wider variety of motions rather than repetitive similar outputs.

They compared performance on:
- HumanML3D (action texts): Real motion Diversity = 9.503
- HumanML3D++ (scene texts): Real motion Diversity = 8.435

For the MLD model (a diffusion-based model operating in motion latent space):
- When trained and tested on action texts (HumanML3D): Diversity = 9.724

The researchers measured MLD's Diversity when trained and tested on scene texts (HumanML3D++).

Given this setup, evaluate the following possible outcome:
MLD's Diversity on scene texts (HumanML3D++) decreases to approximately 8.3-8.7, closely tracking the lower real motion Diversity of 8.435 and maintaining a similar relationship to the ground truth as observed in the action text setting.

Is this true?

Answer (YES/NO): NO